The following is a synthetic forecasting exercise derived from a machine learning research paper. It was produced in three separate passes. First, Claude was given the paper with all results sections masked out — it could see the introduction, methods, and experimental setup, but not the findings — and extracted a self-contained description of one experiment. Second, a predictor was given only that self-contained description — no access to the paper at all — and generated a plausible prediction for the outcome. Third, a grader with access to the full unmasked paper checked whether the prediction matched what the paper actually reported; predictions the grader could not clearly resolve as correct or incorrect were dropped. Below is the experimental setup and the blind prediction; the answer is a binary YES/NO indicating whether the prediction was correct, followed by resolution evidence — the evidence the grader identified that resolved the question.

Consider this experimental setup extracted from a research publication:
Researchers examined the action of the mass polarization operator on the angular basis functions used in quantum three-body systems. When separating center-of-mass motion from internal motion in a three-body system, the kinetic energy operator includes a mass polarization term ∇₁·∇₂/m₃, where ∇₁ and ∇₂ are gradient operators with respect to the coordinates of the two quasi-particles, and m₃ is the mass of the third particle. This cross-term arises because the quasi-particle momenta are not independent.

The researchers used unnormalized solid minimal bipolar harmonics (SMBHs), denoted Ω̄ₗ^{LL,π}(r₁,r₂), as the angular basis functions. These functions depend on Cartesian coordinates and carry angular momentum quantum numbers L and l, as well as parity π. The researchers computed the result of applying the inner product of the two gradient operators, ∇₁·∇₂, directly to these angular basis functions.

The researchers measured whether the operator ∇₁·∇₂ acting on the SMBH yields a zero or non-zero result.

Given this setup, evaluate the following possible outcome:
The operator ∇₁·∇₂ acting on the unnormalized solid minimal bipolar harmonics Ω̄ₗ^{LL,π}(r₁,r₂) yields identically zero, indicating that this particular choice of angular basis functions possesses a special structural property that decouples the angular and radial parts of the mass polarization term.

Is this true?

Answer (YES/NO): YES